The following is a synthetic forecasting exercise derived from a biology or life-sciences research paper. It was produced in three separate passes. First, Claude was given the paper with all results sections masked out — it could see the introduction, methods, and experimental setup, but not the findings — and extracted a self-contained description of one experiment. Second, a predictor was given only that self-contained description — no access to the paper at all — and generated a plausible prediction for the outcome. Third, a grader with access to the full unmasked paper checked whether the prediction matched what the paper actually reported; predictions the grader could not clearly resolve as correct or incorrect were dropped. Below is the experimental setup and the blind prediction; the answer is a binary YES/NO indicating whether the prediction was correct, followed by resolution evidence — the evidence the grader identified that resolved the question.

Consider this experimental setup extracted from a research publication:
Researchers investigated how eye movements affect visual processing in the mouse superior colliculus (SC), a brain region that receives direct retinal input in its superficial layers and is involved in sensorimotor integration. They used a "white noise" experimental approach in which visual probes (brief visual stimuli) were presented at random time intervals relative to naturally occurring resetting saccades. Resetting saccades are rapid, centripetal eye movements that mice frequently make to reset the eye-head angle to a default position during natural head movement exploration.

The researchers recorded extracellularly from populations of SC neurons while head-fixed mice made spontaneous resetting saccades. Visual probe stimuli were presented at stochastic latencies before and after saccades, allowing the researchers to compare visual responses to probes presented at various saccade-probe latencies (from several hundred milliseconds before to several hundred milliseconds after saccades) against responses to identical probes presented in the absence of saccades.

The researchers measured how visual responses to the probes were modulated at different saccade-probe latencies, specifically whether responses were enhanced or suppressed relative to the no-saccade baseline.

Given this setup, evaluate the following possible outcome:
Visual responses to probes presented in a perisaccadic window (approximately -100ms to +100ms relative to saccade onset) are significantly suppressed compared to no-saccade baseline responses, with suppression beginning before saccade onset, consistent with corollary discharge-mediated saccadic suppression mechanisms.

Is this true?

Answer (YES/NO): NO